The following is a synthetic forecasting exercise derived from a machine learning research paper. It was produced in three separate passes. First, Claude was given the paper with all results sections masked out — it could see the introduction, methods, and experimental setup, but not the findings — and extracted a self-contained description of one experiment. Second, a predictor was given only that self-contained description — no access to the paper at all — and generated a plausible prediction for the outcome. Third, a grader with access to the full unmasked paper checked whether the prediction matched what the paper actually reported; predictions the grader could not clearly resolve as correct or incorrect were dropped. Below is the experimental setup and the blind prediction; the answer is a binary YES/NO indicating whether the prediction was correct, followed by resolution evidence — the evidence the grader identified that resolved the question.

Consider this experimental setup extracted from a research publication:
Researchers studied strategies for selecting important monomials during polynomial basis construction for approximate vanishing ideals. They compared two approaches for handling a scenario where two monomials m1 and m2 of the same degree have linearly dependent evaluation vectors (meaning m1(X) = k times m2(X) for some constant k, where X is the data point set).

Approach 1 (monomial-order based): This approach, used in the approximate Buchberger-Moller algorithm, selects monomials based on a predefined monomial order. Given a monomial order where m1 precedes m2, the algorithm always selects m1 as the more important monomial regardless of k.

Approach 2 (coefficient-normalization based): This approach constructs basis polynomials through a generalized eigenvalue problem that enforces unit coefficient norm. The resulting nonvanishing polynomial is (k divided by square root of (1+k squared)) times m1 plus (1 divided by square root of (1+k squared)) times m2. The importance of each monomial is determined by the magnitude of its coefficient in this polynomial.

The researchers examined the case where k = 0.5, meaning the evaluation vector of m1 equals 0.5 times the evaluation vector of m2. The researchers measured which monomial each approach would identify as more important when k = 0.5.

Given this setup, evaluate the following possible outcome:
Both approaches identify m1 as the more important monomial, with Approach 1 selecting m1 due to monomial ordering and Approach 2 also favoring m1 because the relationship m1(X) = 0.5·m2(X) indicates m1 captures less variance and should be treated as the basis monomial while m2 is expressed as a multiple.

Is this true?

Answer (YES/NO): NO